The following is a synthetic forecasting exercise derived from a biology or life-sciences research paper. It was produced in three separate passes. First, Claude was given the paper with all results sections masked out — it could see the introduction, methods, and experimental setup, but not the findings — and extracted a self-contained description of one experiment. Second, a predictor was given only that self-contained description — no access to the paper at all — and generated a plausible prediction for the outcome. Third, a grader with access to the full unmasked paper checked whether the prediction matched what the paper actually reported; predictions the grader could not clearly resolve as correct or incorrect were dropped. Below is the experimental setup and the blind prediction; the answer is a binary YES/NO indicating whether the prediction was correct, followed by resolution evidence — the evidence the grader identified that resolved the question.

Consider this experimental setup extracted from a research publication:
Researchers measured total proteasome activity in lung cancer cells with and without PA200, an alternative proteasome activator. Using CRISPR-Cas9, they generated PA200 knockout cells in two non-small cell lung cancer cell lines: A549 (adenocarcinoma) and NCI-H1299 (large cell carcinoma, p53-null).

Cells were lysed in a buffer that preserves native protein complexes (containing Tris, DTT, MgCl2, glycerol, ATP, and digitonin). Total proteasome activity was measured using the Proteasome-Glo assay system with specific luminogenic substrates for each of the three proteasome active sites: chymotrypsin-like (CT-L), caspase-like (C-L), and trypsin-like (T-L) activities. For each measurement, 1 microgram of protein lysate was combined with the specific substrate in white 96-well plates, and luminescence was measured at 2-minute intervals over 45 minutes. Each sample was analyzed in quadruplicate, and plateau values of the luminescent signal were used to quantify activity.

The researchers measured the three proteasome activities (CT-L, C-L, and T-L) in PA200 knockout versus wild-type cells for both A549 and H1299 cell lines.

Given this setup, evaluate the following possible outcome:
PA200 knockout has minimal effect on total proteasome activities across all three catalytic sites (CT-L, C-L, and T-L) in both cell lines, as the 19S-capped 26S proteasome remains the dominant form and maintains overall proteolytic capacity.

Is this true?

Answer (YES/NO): NO